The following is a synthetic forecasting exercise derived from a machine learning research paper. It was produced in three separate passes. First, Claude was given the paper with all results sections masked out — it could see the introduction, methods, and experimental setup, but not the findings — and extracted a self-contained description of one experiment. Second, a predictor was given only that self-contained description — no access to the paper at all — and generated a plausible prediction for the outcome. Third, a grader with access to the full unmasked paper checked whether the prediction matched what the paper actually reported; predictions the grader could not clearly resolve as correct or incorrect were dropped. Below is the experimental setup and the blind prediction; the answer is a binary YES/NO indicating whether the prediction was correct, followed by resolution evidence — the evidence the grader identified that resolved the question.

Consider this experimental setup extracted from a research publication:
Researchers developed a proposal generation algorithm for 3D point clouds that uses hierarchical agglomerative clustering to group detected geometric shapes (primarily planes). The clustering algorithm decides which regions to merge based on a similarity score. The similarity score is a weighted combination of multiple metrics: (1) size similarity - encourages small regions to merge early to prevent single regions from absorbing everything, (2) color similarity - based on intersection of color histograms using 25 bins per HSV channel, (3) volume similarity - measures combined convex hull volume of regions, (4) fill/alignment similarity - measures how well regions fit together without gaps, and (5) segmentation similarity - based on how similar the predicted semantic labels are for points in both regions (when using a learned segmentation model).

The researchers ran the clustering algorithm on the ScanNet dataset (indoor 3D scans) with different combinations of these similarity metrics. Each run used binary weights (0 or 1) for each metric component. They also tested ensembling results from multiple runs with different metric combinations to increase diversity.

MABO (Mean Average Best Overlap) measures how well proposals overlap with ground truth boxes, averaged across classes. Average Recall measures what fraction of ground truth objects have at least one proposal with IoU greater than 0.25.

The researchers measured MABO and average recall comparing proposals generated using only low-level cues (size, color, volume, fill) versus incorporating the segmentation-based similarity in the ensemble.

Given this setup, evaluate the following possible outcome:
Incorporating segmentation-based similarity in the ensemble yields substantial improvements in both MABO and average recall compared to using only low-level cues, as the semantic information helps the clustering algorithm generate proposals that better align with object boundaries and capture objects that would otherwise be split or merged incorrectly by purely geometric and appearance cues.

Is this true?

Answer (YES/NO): YES